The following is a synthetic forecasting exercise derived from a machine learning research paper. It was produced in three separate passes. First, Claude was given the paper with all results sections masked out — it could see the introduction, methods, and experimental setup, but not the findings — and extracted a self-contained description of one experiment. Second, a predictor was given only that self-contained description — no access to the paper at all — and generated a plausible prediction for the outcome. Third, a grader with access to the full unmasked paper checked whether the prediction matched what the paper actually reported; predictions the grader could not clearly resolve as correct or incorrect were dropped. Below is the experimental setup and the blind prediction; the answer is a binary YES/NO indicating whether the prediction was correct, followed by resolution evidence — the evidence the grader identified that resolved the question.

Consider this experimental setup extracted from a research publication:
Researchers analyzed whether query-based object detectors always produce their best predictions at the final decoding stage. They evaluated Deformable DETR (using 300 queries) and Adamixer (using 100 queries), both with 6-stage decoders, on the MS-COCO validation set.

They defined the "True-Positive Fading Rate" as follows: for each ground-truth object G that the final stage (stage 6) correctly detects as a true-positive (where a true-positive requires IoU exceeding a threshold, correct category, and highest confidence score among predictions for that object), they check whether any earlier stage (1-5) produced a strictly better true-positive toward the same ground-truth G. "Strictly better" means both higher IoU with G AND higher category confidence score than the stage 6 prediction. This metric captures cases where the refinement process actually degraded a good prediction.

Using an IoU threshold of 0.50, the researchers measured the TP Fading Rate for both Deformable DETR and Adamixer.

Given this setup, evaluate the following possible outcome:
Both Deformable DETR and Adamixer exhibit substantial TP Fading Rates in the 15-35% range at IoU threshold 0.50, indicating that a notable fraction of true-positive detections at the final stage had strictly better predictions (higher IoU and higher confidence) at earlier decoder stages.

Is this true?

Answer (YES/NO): NO